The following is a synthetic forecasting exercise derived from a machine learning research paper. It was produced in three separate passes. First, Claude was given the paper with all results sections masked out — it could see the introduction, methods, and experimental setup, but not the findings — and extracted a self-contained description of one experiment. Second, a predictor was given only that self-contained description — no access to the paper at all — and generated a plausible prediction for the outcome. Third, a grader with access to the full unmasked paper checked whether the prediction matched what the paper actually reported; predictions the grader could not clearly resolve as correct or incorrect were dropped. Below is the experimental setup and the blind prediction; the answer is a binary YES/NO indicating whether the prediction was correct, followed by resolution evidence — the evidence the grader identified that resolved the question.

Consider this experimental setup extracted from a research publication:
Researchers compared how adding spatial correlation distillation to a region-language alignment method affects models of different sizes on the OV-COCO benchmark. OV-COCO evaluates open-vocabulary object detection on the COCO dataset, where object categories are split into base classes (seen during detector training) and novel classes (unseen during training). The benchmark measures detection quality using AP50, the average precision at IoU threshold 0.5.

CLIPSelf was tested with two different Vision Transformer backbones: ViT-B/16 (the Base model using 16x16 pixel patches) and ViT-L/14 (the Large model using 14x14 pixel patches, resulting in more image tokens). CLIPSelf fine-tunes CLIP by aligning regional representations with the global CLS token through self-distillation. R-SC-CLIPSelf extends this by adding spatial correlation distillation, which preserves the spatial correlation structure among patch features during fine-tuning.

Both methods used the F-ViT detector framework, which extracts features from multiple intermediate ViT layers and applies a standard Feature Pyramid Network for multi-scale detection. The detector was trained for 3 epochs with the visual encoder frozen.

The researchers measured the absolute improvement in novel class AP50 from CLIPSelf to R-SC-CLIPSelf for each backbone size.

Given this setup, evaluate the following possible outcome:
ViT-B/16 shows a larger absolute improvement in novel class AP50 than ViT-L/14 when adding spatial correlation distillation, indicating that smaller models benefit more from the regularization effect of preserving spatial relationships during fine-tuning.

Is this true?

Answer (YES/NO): NO